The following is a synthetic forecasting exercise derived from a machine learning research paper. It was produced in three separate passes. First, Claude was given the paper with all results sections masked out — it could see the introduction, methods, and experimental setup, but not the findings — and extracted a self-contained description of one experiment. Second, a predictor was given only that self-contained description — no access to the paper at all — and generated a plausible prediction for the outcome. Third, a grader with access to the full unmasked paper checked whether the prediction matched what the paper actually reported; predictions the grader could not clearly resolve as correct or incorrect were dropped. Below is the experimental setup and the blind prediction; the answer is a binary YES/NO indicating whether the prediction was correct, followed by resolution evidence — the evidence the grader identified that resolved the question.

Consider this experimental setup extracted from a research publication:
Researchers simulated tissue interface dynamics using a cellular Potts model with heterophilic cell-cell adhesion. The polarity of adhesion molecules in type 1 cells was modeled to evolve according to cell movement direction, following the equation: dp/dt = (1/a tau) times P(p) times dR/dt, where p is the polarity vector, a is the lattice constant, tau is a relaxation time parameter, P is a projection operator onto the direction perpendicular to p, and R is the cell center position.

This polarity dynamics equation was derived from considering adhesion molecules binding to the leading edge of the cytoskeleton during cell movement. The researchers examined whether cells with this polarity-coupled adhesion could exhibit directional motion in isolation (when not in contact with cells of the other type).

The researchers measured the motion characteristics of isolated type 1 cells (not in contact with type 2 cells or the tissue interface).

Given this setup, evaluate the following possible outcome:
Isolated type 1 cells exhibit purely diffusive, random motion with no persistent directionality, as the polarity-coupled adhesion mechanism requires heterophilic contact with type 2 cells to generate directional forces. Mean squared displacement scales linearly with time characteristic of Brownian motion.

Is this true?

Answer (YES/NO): YES